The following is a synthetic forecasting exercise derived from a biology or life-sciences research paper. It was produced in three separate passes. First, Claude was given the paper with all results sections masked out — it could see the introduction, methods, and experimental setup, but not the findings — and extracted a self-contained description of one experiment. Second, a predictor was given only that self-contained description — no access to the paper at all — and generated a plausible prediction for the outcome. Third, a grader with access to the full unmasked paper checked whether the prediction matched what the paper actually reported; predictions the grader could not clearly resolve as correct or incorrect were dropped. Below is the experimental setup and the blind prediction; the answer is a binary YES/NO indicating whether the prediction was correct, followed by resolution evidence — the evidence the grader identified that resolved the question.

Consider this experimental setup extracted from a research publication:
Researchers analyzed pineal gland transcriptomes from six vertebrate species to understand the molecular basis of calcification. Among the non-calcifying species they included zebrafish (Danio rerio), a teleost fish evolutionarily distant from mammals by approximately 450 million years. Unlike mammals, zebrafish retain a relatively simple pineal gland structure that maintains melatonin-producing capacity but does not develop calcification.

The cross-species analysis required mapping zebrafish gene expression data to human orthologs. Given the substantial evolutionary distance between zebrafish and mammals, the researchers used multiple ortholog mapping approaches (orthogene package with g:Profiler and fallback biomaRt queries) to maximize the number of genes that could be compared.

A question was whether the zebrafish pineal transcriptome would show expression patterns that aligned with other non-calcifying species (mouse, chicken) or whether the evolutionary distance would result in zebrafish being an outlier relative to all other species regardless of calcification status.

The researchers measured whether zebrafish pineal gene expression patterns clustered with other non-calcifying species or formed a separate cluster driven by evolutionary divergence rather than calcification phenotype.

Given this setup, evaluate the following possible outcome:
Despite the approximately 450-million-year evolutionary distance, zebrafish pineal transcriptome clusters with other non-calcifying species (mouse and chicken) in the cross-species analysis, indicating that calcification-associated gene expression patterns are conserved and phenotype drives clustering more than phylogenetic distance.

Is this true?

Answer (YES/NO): YES